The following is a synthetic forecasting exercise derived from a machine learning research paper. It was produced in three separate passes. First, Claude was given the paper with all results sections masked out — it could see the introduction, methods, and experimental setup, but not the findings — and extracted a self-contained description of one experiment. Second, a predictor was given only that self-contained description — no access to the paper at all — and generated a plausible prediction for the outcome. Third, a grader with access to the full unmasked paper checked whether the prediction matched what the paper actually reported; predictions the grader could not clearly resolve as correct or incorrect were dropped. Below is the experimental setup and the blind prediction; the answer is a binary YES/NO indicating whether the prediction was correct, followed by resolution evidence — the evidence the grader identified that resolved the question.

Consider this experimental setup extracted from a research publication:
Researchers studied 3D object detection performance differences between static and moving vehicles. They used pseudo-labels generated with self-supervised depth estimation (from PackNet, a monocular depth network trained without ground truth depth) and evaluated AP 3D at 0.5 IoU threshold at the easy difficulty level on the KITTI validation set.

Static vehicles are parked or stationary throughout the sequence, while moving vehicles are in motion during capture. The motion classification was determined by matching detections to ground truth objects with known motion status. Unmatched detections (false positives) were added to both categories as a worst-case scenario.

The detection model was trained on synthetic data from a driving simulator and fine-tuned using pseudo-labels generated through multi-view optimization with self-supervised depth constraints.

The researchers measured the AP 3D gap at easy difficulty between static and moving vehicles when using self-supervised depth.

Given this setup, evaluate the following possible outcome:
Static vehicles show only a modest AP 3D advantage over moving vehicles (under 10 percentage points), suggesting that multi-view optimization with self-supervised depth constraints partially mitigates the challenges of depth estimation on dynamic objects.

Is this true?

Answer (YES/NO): NO